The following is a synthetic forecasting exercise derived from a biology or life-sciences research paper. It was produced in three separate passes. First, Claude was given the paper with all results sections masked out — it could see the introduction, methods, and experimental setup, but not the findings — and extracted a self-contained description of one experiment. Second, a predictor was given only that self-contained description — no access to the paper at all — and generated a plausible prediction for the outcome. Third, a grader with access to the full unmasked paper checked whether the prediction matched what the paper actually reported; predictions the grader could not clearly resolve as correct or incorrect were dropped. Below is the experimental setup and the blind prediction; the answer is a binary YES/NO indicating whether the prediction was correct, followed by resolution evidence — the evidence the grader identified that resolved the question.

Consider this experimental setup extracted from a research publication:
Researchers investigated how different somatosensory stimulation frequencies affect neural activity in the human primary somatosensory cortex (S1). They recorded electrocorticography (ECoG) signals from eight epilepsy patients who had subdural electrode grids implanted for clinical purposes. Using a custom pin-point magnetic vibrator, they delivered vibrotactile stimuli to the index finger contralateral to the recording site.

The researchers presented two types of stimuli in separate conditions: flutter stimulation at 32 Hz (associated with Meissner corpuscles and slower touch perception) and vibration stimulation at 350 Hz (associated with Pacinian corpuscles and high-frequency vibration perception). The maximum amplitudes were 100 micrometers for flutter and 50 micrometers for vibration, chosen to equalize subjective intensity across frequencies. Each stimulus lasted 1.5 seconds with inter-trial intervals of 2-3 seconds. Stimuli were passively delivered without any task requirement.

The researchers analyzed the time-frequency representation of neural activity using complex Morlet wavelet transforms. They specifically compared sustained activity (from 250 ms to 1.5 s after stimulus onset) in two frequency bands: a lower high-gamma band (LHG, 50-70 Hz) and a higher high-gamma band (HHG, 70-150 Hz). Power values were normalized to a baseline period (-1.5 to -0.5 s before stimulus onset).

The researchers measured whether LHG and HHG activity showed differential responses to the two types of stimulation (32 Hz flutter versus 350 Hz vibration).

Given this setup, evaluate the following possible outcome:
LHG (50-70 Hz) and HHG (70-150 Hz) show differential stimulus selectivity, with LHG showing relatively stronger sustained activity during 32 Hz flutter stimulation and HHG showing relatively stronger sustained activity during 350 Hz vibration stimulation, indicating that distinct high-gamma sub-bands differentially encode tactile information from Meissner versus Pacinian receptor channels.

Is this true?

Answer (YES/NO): NO